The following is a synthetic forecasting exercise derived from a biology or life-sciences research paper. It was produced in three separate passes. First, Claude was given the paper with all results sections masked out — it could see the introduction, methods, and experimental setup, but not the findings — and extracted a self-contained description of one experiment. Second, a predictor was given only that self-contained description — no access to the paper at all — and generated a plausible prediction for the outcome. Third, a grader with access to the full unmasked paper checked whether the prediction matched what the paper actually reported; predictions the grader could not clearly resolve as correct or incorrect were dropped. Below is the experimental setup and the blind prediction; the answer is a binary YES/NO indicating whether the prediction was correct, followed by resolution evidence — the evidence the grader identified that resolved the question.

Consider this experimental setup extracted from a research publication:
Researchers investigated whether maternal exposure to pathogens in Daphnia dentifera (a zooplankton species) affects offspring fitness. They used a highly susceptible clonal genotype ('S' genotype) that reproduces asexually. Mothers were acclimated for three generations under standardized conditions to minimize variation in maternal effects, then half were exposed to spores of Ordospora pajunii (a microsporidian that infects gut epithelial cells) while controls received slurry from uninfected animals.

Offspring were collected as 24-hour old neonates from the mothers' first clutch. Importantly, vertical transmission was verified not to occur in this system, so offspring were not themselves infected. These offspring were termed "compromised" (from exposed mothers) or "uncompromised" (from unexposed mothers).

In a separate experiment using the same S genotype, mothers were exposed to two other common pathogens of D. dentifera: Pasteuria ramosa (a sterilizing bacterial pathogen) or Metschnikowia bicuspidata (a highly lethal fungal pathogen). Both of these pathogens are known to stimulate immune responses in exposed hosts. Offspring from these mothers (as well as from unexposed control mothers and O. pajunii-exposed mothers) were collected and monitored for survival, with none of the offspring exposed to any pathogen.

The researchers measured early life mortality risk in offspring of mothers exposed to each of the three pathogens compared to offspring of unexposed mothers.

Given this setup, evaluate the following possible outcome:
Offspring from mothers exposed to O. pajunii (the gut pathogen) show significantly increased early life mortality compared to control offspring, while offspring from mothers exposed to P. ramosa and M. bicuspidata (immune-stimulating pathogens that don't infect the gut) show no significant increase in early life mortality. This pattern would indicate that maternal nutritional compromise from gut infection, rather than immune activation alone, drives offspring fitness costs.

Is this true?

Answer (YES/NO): YES